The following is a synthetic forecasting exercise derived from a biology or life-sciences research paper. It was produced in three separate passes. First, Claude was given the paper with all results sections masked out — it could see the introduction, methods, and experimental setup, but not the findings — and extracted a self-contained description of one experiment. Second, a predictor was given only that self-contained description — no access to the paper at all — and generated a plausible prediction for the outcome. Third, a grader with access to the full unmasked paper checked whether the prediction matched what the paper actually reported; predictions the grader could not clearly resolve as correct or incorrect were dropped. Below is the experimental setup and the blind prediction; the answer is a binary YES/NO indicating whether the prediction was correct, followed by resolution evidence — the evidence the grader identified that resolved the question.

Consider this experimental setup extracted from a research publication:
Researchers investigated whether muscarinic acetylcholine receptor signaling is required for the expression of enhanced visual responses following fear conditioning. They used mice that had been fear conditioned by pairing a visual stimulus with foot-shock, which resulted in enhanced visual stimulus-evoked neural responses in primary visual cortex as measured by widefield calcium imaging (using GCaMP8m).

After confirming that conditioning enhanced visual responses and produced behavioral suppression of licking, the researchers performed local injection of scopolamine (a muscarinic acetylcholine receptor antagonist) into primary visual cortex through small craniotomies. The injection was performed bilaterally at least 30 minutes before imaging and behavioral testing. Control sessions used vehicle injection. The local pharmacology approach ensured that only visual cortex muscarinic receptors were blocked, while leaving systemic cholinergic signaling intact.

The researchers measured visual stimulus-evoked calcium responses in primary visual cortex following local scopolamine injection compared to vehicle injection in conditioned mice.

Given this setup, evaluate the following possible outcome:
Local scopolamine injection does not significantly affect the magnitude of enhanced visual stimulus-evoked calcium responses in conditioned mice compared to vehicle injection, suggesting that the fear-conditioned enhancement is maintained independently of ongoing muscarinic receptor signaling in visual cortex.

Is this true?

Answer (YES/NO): NO